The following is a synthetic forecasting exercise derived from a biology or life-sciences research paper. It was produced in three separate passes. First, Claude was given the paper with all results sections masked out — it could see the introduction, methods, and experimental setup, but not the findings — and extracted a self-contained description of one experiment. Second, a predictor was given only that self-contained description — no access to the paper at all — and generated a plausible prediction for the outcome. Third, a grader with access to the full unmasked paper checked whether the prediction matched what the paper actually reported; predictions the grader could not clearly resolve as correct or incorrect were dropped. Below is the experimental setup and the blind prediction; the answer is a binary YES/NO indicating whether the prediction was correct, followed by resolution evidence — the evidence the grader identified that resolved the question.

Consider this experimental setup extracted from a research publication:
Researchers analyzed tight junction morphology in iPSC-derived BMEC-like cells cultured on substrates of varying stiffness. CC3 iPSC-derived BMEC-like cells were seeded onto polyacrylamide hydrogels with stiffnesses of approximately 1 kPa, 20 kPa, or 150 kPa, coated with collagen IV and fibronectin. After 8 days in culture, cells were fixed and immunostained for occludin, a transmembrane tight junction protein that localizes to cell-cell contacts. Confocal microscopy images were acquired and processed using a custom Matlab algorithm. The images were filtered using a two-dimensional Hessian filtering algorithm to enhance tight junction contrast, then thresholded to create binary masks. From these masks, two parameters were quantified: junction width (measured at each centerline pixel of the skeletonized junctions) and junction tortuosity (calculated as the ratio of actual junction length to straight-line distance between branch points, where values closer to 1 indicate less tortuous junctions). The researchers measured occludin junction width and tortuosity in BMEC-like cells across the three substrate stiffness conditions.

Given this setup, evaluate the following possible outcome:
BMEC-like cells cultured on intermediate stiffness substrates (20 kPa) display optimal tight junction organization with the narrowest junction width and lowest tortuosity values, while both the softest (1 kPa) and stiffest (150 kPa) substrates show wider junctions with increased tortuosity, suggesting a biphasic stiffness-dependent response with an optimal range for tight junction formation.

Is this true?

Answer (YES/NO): NO